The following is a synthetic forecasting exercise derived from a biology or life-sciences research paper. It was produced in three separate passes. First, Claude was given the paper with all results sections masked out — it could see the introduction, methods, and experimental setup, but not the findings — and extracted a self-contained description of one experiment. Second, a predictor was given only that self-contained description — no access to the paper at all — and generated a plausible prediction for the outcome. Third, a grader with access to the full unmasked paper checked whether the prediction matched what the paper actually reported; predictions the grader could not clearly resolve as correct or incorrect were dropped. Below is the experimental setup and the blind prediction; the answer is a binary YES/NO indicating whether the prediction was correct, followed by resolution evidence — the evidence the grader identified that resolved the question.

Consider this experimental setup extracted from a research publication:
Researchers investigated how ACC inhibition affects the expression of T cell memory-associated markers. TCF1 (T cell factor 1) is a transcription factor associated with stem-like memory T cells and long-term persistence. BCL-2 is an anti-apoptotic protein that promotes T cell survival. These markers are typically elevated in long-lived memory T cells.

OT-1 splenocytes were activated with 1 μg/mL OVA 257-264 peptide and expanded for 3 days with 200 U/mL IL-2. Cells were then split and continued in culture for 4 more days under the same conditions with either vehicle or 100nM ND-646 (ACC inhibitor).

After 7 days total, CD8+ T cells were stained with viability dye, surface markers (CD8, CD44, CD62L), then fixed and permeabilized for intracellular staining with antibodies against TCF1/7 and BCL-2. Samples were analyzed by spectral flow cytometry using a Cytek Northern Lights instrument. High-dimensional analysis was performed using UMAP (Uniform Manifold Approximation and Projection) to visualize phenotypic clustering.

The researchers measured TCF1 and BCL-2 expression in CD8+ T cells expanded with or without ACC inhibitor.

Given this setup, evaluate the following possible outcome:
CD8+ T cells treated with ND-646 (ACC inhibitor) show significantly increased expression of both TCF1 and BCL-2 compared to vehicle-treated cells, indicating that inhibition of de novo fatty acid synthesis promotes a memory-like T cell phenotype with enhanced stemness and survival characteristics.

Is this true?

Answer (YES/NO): YES